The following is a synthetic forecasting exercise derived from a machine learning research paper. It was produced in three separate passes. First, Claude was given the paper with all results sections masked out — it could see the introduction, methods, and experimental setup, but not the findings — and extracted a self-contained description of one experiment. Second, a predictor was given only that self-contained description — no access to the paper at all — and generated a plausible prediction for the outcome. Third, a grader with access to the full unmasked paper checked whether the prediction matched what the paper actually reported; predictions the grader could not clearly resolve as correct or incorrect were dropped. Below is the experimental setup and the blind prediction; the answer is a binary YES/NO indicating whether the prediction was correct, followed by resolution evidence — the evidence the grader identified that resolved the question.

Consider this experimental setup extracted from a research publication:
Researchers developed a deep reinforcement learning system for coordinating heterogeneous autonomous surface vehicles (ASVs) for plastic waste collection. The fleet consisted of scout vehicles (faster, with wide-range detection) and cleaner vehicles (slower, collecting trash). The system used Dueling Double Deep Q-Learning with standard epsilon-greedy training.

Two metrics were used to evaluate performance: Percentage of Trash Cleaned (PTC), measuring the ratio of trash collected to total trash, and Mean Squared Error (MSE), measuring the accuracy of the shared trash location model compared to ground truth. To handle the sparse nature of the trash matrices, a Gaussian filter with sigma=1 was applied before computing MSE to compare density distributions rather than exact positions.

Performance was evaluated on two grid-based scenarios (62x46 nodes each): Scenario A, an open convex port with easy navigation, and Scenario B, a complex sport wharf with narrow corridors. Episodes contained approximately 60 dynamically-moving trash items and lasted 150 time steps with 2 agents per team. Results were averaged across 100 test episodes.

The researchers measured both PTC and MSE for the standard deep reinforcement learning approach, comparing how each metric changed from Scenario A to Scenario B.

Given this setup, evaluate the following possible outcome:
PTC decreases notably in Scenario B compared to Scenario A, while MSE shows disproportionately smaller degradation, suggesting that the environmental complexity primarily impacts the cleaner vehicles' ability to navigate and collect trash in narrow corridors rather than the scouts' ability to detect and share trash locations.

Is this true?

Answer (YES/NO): NO